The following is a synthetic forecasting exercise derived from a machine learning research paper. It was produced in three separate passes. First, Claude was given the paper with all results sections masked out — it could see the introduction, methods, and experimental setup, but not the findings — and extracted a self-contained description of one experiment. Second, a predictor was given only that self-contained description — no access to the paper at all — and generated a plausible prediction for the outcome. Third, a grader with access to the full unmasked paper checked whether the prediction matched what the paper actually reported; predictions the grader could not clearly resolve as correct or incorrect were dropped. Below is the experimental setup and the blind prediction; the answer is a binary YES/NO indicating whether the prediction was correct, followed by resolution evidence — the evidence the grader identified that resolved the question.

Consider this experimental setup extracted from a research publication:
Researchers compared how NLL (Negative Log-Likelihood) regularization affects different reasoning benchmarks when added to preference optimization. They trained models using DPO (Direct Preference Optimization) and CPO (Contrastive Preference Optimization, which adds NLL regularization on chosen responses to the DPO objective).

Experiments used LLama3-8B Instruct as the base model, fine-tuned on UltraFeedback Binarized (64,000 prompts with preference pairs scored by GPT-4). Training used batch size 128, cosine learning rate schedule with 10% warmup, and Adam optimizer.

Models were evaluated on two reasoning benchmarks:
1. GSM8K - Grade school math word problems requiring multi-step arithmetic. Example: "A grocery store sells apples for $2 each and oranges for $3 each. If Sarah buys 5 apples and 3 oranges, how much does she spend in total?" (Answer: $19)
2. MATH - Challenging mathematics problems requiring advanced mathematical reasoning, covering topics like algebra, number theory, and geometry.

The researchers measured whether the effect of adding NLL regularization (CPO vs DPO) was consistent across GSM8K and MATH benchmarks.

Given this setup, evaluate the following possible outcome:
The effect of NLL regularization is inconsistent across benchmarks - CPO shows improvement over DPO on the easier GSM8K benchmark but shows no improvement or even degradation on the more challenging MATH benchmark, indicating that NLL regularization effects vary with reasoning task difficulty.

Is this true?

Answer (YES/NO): YES